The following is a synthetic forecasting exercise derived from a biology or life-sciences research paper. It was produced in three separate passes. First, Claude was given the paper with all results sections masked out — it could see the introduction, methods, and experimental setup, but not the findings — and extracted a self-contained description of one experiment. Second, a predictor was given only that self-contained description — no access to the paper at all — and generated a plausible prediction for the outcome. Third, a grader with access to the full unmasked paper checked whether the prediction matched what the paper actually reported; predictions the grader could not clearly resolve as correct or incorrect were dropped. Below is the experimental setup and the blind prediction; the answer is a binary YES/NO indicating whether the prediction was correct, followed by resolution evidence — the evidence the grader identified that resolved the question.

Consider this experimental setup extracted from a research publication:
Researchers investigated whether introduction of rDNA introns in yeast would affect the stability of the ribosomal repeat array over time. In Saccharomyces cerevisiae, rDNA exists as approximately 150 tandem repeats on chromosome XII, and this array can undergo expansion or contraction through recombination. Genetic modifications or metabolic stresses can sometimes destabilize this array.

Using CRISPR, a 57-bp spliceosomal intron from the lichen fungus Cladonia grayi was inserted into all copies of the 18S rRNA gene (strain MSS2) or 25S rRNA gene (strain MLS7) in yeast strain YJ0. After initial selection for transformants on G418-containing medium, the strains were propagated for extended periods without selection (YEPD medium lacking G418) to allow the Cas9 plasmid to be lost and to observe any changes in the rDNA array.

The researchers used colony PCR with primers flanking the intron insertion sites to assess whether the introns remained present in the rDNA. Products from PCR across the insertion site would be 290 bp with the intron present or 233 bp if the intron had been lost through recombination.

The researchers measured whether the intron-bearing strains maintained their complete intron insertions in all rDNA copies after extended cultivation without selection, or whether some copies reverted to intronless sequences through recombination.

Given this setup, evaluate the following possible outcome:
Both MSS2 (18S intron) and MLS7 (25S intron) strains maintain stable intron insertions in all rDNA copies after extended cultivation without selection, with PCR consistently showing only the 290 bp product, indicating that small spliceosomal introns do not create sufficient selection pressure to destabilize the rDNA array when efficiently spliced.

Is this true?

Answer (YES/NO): YES